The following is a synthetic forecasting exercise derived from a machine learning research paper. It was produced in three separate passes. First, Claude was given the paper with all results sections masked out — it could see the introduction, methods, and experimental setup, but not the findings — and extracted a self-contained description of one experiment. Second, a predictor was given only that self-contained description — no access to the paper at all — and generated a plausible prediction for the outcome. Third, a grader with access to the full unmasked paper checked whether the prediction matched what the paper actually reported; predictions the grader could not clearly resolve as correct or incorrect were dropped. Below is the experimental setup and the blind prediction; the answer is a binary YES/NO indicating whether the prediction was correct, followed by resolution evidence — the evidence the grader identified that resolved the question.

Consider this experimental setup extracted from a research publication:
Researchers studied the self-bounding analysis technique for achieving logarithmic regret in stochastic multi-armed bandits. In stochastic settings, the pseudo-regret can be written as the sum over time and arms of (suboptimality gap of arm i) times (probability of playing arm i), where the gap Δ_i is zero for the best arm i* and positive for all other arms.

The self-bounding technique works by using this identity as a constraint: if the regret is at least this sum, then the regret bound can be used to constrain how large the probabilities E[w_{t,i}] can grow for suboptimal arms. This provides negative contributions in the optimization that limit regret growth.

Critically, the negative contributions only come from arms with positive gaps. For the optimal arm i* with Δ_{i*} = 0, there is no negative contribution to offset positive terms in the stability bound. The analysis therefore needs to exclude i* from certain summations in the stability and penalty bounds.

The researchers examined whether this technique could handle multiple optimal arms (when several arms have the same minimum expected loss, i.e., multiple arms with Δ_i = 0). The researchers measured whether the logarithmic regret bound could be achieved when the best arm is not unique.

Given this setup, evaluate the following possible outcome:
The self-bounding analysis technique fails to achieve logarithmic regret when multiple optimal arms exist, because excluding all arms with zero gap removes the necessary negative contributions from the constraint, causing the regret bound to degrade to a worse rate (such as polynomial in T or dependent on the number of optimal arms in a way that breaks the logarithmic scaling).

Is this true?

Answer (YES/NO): NO